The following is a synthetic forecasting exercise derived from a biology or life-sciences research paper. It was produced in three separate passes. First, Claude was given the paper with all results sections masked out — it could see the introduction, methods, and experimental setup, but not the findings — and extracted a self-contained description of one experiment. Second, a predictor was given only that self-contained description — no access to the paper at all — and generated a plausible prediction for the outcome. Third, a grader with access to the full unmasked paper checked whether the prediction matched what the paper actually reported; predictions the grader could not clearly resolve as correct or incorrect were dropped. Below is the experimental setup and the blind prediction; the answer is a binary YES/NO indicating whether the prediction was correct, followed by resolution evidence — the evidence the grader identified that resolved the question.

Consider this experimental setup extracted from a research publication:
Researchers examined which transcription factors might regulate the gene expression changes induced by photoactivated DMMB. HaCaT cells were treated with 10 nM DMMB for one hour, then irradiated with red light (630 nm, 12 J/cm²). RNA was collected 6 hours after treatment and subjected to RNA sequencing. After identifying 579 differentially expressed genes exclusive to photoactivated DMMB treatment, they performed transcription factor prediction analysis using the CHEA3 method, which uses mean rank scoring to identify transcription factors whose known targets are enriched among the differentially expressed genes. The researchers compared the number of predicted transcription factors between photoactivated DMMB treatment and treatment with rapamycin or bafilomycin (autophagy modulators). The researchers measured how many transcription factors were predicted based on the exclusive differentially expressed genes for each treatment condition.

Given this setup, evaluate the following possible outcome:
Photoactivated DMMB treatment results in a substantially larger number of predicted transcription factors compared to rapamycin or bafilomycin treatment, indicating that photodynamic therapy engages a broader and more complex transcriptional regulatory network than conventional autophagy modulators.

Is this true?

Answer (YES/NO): YES